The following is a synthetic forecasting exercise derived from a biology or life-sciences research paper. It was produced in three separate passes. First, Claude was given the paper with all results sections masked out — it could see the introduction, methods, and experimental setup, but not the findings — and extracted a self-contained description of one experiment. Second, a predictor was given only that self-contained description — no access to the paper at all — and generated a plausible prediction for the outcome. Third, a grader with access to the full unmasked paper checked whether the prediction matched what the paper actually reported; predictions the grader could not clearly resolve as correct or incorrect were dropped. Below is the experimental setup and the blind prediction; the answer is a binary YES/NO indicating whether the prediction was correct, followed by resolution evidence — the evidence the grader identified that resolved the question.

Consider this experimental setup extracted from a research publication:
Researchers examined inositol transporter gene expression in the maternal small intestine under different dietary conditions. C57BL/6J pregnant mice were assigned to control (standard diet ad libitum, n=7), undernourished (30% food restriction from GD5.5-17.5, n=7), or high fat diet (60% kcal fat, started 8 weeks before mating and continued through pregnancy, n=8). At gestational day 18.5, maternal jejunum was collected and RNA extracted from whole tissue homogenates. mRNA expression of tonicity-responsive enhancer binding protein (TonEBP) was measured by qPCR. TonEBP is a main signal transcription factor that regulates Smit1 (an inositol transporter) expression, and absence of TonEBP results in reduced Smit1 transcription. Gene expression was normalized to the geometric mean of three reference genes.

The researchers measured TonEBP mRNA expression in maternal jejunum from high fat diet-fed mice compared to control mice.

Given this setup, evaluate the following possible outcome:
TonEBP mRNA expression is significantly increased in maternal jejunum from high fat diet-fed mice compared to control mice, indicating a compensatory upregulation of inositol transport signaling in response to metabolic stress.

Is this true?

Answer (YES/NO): NO